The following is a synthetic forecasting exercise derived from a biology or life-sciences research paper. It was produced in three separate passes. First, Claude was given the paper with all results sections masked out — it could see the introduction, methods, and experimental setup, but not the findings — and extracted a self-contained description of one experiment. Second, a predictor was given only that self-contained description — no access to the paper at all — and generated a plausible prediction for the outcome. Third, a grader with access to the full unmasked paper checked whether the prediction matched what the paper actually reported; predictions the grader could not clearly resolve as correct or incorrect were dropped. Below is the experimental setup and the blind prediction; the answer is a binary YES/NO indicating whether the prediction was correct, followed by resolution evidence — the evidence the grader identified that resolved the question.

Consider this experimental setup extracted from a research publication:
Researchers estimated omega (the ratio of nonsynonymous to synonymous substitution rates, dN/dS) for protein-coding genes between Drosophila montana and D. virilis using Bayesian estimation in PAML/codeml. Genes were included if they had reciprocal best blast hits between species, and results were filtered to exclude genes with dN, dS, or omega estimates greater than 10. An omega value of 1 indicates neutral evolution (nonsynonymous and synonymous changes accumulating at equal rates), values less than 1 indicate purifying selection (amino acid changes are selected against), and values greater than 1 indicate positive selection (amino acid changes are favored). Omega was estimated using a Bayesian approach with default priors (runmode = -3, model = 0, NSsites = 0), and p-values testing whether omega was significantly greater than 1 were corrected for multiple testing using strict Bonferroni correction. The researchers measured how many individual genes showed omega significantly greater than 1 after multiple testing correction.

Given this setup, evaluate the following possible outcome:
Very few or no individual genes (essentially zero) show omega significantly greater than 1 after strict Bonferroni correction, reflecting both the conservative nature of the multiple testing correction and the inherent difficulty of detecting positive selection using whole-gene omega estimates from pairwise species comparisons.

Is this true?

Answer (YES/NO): YES